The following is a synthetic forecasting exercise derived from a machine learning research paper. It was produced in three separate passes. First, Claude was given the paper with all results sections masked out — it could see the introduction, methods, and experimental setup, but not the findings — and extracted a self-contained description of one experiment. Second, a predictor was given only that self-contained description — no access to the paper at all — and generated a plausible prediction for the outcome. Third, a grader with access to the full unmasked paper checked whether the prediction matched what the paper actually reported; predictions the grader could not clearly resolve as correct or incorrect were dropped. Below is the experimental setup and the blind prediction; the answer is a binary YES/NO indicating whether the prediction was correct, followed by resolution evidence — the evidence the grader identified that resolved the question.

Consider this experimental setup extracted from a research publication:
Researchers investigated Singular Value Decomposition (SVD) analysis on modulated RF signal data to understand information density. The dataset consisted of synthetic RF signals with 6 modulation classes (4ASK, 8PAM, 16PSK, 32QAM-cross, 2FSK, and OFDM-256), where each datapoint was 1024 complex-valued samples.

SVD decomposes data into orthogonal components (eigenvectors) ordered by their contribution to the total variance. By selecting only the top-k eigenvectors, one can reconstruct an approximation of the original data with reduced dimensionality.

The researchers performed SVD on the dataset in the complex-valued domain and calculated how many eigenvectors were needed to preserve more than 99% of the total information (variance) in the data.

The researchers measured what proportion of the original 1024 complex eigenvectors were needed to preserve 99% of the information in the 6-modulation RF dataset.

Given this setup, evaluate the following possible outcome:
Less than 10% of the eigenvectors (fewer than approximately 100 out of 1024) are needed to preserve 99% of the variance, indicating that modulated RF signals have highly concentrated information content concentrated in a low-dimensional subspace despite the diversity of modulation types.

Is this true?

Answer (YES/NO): NO